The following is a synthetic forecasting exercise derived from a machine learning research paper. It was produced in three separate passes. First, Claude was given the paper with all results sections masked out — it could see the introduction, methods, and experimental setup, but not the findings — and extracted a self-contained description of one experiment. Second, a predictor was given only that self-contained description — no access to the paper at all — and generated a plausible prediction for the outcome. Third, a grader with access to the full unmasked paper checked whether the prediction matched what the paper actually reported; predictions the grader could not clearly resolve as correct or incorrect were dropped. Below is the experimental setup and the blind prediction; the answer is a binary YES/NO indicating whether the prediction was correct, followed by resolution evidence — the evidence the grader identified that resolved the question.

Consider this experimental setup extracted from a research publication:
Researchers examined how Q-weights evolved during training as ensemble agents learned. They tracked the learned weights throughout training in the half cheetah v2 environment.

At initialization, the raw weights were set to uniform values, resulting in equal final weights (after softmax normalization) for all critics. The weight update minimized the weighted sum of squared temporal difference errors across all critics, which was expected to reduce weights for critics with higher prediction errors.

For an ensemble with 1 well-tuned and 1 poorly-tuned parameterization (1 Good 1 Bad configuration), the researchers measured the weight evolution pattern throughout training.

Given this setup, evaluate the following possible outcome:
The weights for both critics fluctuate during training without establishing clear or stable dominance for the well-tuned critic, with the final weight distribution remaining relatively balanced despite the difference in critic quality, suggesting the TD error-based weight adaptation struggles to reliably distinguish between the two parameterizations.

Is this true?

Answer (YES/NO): NO